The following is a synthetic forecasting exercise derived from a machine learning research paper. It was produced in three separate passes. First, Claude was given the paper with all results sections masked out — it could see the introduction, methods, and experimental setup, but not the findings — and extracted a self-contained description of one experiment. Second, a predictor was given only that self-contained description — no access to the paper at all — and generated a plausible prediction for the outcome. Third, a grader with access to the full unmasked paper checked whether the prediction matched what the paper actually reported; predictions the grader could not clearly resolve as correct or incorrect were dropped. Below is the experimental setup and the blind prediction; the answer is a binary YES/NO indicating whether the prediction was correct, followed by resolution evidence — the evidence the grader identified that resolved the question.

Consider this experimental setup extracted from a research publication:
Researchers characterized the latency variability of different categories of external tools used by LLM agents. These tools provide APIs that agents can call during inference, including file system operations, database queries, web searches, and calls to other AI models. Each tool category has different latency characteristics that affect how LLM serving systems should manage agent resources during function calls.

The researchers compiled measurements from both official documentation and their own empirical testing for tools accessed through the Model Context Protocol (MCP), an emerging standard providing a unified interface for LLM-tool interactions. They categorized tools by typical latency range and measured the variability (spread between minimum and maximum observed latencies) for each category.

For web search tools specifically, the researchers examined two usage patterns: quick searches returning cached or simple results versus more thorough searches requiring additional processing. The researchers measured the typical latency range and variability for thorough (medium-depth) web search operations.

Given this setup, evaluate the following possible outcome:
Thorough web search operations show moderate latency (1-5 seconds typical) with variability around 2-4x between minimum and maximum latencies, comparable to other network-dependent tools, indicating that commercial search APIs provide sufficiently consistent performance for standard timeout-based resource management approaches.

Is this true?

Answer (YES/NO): NO